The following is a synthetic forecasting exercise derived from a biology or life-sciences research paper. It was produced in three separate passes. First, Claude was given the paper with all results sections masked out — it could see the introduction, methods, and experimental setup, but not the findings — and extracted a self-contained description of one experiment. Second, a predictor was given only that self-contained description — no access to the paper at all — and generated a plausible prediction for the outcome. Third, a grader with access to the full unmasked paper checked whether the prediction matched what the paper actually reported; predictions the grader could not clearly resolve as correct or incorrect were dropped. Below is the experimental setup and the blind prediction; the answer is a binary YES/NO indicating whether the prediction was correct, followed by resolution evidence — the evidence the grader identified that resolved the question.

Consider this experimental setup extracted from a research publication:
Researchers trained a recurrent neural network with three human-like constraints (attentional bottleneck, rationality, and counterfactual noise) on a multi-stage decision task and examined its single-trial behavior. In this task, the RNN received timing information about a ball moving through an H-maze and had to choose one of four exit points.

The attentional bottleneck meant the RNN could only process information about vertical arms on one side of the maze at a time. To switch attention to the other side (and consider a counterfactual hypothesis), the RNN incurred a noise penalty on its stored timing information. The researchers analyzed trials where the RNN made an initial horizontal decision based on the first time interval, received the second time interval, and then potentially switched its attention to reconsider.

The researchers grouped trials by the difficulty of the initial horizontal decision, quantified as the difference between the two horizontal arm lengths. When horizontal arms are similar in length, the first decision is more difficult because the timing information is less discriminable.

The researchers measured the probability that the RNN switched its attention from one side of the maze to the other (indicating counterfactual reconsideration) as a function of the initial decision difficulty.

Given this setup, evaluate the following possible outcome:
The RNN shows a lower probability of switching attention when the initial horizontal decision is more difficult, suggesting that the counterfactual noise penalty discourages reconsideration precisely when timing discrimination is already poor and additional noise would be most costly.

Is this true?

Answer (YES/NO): NO